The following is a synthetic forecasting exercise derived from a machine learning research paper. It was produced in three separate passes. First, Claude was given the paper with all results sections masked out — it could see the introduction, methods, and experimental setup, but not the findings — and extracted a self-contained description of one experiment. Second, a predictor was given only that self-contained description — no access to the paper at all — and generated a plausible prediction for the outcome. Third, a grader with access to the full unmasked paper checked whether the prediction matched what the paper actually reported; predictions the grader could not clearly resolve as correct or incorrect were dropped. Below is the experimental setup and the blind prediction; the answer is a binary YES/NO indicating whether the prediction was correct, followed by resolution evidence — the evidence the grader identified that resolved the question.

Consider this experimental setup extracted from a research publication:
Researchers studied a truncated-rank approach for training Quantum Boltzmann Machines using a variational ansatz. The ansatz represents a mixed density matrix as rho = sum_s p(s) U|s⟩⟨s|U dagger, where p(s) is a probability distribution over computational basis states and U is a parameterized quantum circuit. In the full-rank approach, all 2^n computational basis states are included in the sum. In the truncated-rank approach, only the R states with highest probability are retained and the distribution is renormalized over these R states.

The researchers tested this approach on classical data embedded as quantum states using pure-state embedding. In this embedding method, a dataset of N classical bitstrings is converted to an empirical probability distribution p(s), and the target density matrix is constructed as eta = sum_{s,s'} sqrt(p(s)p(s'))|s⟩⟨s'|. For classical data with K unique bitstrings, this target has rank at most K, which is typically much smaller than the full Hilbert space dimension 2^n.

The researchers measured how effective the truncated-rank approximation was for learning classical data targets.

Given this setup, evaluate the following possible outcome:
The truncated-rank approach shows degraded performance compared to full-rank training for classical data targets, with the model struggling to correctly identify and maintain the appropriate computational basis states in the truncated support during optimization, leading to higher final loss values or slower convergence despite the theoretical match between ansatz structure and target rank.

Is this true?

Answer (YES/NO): NO